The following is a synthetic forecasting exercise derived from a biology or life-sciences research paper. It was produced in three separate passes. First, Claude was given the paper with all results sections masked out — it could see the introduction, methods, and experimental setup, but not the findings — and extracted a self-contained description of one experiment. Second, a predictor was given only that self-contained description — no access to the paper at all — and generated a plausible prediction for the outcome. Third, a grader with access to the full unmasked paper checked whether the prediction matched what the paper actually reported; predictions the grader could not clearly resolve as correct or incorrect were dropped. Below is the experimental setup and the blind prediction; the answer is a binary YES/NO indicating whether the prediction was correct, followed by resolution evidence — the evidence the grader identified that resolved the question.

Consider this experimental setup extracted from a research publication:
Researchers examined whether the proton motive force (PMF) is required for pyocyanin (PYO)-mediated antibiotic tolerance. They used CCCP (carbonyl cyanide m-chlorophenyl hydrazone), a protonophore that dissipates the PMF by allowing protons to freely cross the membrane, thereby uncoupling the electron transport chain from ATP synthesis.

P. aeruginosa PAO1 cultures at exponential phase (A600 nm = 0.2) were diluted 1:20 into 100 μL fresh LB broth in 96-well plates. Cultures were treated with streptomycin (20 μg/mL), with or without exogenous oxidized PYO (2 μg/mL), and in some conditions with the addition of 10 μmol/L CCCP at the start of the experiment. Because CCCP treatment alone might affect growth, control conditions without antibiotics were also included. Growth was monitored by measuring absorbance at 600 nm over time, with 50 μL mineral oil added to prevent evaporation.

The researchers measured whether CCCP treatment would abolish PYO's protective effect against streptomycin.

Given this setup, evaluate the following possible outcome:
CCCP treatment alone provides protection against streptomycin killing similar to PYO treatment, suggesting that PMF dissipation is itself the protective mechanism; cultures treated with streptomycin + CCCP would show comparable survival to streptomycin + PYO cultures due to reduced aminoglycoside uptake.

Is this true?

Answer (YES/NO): NO